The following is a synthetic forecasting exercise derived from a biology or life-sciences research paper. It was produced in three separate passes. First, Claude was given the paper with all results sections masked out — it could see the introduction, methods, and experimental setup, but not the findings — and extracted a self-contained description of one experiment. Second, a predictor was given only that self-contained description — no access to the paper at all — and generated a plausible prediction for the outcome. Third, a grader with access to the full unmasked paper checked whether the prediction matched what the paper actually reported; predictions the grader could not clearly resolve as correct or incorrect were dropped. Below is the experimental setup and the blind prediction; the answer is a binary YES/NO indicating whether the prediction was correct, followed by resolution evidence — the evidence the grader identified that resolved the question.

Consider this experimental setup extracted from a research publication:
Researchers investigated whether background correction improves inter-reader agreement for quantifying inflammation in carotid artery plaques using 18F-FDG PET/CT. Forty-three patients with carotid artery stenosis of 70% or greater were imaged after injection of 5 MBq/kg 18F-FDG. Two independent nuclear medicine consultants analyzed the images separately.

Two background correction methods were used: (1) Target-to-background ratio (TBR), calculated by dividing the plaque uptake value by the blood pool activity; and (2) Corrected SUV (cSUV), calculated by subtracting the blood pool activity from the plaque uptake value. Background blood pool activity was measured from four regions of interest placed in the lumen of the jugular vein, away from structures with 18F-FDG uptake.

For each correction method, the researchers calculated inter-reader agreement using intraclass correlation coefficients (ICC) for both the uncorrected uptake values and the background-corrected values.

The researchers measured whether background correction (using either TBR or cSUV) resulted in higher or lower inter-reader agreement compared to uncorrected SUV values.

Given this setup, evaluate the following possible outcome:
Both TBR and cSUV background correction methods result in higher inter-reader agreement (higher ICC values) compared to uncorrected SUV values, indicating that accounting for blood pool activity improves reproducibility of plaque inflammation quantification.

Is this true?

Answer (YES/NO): NO